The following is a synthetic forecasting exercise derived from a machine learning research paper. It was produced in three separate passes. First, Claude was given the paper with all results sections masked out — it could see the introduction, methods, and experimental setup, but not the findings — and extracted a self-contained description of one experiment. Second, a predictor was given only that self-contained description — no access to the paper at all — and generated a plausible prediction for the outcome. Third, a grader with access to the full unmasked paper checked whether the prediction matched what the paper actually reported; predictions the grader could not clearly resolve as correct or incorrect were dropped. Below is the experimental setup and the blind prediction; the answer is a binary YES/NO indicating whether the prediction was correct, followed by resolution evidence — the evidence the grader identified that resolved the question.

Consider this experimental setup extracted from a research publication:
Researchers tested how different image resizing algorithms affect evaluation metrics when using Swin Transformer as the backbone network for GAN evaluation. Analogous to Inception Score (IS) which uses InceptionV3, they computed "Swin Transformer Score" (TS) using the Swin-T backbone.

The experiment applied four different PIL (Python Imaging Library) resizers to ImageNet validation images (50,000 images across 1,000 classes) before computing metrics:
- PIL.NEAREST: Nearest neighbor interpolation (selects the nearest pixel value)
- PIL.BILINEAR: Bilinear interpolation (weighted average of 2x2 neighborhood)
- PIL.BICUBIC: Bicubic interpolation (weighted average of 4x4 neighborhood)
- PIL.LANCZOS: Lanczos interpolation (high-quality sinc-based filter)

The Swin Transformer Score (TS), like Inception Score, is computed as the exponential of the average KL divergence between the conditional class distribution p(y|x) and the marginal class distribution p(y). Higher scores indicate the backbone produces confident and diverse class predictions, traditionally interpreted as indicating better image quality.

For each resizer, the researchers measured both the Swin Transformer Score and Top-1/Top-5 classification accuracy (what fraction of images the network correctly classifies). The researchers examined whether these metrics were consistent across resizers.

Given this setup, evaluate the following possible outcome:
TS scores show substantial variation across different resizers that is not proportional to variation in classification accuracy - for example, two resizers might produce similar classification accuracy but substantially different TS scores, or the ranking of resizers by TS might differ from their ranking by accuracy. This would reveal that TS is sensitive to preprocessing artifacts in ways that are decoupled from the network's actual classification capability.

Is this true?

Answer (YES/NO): YES